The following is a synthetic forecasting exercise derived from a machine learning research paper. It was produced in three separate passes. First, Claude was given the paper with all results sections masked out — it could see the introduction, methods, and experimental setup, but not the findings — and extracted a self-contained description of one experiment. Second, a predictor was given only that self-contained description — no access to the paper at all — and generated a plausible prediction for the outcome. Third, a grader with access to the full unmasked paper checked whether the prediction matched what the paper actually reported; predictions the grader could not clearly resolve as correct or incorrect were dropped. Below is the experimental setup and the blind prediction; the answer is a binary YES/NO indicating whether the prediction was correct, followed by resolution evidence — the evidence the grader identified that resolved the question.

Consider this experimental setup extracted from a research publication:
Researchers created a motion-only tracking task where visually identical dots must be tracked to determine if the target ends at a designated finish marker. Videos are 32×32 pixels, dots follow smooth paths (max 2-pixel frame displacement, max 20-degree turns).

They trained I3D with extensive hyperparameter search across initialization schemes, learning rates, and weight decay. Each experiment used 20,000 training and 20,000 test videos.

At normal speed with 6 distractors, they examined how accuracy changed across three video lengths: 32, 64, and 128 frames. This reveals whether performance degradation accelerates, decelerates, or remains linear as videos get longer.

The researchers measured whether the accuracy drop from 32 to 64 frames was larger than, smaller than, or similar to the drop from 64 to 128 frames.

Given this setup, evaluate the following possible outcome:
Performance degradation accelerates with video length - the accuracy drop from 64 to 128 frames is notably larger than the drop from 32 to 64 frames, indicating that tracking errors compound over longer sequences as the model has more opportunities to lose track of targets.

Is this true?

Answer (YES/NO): NO